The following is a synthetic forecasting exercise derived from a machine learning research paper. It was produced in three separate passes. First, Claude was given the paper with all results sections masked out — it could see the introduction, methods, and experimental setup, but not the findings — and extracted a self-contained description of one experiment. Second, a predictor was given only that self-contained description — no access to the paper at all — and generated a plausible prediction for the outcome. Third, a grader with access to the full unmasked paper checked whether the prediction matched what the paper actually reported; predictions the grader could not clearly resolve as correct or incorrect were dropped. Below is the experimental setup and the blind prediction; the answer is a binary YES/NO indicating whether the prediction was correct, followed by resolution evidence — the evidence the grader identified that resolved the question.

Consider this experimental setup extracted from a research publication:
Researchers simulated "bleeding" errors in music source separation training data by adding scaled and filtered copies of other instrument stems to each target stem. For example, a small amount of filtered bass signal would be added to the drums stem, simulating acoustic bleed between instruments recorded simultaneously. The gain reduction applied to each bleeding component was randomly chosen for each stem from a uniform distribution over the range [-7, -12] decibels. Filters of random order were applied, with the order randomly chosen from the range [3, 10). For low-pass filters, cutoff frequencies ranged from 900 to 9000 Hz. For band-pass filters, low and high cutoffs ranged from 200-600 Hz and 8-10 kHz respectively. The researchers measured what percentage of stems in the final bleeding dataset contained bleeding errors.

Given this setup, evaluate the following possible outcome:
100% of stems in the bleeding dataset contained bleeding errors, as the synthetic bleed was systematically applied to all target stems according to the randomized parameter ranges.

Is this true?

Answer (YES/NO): YES